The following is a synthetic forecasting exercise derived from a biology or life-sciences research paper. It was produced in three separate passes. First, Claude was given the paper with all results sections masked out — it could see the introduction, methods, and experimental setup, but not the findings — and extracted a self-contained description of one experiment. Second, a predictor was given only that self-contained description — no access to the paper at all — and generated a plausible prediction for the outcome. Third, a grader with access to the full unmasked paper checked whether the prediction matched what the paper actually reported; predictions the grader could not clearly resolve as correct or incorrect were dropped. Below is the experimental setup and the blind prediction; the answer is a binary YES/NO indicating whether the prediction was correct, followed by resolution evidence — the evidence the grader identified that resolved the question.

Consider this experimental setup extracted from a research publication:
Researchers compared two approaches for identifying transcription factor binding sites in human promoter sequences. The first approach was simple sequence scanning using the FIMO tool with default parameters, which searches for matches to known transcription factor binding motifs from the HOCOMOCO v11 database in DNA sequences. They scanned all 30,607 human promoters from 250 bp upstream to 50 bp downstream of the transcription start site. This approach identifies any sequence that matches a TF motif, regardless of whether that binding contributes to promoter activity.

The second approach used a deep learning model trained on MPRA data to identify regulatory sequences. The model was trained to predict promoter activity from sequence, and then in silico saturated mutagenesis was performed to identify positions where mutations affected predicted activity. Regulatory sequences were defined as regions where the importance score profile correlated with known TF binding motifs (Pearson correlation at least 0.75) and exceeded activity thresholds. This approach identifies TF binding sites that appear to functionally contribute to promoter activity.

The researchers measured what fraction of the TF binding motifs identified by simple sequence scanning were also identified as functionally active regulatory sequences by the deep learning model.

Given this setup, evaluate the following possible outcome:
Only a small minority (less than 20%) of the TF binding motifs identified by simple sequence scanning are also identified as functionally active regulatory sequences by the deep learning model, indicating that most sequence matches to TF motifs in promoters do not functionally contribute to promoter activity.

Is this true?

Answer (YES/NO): YES